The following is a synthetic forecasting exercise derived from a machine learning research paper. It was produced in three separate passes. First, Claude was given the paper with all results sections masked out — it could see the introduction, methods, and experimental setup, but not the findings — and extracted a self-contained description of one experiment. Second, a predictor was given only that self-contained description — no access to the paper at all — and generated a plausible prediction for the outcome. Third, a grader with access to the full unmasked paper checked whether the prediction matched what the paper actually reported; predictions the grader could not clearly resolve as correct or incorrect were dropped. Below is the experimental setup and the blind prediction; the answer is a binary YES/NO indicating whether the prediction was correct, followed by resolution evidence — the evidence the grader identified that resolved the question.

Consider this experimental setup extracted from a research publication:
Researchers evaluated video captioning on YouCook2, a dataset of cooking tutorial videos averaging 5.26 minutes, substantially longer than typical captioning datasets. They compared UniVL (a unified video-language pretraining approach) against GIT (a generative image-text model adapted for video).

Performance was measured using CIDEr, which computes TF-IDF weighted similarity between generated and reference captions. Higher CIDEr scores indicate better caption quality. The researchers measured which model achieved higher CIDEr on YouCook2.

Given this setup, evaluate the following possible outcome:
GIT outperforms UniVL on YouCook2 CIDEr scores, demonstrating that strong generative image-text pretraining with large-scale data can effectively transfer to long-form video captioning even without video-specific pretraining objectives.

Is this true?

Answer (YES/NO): YES